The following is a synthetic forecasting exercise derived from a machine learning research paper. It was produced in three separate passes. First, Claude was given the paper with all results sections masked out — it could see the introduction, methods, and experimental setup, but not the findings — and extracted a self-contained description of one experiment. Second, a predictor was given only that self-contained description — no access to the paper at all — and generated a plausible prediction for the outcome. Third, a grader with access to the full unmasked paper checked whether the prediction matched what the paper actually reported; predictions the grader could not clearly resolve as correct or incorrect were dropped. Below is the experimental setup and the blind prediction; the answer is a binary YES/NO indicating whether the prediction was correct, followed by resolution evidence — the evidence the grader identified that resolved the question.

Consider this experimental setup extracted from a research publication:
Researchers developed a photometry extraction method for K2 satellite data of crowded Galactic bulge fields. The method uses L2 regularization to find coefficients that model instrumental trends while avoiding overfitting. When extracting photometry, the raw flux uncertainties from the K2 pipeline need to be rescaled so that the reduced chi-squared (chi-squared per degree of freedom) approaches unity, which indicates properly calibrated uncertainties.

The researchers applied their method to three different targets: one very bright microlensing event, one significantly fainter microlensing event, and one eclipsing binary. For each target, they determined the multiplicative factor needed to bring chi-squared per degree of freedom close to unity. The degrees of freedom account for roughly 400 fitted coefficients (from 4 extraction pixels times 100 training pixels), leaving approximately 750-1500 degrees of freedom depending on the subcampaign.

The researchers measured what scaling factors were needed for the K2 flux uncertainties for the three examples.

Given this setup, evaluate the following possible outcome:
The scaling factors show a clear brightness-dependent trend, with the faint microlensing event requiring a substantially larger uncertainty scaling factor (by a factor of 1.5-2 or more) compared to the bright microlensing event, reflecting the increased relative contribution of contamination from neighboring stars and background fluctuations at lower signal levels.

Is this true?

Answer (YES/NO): NO